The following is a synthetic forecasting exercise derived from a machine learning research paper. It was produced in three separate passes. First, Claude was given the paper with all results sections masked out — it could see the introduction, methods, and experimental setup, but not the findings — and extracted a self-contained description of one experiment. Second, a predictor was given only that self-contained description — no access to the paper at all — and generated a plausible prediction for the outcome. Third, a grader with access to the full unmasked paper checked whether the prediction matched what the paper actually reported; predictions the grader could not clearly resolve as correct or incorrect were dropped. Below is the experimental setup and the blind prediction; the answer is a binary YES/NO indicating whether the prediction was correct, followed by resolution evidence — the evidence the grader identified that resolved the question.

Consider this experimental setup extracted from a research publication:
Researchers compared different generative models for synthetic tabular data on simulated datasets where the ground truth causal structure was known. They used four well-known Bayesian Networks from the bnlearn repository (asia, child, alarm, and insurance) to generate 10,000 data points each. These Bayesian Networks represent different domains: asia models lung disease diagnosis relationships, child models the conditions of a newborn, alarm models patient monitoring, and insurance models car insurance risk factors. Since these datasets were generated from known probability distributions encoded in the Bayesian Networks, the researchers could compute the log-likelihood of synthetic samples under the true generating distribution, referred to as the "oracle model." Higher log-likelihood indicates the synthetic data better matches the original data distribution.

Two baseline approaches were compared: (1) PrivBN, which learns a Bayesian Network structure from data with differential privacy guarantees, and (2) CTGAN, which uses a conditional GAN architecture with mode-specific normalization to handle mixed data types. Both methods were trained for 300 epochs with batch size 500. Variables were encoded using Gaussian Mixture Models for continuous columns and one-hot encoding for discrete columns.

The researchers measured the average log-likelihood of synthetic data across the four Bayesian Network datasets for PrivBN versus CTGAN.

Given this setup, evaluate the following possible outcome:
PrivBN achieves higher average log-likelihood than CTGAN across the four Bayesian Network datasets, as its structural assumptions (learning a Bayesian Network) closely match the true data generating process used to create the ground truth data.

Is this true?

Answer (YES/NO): YES